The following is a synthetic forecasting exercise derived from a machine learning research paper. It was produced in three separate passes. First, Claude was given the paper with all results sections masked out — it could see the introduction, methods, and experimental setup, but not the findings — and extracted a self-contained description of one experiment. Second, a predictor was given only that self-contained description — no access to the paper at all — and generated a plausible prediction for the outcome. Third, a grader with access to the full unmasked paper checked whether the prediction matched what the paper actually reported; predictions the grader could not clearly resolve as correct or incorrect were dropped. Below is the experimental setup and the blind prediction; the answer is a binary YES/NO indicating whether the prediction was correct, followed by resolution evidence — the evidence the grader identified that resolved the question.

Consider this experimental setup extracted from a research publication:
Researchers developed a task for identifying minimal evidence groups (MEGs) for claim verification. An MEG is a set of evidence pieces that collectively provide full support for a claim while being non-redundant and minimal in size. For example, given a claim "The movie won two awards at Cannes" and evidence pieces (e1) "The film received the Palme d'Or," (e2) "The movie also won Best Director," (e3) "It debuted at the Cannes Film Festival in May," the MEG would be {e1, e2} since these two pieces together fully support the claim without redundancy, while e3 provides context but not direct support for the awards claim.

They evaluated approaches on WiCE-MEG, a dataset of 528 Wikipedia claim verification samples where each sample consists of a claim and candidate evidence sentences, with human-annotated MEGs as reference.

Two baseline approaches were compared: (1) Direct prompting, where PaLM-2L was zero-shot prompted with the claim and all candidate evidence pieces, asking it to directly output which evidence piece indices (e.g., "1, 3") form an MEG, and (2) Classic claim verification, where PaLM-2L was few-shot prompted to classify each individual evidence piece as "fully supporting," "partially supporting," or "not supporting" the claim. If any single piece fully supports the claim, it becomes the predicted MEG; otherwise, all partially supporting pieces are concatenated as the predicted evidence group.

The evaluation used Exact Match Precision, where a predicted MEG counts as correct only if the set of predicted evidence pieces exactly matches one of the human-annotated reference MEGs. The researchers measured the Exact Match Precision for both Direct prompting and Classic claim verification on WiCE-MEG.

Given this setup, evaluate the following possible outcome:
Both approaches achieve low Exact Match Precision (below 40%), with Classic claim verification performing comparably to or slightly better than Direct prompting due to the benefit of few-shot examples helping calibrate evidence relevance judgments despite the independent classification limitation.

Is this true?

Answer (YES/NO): NO